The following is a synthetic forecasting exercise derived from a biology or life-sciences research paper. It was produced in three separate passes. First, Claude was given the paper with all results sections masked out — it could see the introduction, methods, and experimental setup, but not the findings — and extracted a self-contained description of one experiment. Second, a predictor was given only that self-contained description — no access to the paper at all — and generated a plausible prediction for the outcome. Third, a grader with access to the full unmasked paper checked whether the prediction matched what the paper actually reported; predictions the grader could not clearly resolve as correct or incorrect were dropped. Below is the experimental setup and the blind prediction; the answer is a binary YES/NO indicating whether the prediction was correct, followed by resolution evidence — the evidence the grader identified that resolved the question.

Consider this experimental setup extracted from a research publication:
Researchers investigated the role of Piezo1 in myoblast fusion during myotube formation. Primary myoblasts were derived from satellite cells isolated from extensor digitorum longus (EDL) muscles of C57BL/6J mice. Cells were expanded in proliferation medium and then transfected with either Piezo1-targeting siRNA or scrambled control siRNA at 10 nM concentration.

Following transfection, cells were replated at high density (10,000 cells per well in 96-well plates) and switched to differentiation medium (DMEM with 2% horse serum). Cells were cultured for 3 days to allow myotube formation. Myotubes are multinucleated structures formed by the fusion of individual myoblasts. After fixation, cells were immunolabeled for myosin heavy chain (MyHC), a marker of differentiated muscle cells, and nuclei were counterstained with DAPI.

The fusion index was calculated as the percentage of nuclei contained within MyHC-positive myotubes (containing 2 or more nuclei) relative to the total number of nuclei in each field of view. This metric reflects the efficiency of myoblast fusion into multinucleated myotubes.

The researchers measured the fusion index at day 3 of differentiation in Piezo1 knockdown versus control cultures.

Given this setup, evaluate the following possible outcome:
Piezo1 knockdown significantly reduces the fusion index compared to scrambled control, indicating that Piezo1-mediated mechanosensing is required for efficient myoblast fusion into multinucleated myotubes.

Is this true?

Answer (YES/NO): YES